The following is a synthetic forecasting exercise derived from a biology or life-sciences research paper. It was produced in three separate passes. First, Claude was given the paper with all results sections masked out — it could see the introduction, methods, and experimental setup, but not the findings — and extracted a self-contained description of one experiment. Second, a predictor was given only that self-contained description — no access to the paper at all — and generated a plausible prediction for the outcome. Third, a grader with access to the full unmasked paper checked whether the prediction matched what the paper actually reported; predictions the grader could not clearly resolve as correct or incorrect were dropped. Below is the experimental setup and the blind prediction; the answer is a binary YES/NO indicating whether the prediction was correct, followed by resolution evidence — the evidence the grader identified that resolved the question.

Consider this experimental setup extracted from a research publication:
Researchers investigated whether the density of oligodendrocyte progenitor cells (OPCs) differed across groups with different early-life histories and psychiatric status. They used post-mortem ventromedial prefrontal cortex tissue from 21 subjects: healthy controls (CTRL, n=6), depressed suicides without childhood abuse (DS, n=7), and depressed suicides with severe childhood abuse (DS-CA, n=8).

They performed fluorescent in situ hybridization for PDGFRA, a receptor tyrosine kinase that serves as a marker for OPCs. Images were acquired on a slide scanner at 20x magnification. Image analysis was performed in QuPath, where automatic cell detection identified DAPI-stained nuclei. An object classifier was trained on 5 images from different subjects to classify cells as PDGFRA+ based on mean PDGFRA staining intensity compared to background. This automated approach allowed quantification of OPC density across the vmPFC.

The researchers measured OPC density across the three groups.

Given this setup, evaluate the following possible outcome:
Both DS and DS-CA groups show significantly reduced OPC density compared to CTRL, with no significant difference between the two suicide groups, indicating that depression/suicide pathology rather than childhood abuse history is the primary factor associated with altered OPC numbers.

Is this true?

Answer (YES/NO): NO